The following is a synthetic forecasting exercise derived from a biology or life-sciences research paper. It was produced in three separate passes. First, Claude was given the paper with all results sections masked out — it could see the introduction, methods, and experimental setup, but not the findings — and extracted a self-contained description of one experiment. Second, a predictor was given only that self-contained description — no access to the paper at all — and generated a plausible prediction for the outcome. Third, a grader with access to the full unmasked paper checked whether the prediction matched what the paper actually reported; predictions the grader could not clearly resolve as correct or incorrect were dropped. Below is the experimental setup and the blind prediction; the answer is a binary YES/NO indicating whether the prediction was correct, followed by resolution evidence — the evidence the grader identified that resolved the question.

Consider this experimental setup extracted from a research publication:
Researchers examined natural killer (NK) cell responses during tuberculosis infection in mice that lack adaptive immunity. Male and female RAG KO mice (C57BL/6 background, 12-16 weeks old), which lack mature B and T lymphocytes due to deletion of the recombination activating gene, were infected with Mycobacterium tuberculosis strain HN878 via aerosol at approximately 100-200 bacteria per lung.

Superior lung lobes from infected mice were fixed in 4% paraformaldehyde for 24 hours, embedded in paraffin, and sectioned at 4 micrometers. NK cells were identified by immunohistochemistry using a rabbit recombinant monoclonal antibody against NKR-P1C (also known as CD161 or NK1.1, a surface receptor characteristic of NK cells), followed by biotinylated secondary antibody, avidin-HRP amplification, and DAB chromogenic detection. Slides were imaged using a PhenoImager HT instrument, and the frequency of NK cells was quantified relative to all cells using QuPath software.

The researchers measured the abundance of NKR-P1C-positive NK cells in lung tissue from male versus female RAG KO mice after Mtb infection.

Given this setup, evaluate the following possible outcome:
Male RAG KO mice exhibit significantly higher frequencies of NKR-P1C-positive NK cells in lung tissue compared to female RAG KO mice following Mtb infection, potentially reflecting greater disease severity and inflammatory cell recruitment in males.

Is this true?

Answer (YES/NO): YES